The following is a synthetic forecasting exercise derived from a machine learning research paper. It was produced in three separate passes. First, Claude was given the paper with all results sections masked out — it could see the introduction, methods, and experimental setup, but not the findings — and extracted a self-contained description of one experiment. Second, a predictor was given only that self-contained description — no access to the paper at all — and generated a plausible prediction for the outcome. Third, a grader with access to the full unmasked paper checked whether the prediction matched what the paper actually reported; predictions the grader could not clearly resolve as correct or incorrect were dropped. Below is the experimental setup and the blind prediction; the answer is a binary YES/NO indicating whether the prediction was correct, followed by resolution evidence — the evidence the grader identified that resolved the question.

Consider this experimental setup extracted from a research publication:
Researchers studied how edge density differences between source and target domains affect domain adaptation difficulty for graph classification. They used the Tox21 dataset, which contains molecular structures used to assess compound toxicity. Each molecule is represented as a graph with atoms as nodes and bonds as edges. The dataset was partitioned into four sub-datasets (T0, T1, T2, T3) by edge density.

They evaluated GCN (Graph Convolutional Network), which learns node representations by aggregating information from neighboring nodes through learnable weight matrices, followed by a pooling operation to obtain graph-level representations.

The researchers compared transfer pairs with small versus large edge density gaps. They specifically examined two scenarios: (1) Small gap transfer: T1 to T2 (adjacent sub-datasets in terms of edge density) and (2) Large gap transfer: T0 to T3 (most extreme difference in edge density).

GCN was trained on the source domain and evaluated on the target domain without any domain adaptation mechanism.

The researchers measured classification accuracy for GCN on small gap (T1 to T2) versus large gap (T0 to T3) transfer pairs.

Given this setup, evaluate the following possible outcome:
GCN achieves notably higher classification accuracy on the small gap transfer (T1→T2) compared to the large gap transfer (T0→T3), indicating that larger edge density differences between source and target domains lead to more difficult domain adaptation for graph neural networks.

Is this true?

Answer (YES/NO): YES